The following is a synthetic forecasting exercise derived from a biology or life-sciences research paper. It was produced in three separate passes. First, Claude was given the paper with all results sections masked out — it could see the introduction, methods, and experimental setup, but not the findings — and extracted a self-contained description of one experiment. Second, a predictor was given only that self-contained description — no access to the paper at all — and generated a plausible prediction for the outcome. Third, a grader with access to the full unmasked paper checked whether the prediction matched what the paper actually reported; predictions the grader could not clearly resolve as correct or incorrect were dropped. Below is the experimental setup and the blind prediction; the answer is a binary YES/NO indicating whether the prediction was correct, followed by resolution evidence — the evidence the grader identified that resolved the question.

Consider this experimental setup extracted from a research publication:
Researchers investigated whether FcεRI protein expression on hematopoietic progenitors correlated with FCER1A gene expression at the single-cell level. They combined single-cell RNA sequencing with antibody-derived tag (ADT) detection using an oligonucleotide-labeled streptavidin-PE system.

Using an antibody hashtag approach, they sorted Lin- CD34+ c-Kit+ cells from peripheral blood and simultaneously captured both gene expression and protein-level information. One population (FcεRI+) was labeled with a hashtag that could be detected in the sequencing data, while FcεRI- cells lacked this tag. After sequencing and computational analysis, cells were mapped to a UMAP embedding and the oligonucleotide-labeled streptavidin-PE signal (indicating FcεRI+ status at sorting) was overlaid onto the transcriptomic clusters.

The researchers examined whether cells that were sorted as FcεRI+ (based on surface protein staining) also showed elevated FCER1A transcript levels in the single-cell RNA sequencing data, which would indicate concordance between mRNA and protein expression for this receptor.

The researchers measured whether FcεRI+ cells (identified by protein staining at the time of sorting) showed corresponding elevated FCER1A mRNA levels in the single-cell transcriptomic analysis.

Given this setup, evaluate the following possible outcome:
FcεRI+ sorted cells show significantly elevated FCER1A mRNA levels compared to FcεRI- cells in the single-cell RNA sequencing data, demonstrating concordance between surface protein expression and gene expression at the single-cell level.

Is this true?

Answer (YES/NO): YES